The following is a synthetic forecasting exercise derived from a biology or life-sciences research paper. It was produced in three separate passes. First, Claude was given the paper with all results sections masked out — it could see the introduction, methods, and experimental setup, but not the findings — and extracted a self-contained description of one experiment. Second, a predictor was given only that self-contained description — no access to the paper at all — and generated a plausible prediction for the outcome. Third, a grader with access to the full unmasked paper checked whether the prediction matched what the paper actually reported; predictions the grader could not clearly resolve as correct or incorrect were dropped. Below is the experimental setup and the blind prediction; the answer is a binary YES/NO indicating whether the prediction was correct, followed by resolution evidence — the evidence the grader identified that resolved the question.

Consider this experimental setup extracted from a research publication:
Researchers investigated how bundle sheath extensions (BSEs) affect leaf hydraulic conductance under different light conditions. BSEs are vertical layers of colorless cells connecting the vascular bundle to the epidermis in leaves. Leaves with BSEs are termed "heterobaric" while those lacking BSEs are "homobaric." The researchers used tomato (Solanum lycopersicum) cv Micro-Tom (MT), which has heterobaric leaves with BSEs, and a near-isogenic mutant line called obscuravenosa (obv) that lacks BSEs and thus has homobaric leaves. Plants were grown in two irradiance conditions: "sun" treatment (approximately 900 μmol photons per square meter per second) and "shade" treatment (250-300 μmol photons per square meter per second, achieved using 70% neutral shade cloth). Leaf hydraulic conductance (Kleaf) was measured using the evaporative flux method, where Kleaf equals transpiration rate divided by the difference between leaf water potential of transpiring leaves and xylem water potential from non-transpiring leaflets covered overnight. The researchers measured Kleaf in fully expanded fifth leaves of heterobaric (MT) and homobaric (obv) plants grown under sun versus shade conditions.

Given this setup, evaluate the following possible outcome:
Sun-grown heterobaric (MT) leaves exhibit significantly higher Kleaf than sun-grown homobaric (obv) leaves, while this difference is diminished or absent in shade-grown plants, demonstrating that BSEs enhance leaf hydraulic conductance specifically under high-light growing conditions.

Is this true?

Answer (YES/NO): YES